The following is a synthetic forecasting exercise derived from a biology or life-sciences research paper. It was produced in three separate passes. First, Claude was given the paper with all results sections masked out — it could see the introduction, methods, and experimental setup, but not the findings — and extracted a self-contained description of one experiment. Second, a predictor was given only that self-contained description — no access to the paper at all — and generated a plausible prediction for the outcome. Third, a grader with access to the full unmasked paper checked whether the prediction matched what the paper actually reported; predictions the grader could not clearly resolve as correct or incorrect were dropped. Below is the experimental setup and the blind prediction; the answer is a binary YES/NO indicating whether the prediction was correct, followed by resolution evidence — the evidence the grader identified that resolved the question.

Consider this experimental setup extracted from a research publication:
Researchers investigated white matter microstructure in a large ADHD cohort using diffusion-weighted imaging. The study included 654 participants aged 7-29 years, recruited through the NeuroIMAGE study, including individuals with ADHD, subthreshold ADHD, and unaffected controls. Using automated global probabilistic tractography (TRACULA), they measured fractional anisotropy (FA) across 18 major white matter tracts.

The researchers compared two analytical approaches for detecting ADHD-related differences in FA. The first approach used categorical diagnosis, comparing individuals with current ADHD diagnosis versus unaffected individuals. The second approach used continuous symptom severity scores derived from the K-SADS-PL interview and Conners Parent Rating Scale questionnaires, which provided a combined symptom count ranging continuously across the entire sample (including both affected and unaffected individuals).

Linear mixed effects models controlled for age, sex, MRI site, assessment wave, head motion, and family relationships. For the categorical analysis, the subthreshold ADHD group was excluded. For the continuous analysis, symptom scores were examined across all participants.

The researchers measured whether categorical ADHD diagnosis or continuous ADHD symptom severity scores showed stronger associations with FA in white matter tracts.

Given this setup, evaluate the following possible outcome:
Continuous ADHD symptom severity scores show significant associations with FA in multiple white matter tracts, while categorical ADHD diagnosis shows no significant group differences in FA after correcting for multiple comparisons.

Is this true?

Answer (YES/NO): NO